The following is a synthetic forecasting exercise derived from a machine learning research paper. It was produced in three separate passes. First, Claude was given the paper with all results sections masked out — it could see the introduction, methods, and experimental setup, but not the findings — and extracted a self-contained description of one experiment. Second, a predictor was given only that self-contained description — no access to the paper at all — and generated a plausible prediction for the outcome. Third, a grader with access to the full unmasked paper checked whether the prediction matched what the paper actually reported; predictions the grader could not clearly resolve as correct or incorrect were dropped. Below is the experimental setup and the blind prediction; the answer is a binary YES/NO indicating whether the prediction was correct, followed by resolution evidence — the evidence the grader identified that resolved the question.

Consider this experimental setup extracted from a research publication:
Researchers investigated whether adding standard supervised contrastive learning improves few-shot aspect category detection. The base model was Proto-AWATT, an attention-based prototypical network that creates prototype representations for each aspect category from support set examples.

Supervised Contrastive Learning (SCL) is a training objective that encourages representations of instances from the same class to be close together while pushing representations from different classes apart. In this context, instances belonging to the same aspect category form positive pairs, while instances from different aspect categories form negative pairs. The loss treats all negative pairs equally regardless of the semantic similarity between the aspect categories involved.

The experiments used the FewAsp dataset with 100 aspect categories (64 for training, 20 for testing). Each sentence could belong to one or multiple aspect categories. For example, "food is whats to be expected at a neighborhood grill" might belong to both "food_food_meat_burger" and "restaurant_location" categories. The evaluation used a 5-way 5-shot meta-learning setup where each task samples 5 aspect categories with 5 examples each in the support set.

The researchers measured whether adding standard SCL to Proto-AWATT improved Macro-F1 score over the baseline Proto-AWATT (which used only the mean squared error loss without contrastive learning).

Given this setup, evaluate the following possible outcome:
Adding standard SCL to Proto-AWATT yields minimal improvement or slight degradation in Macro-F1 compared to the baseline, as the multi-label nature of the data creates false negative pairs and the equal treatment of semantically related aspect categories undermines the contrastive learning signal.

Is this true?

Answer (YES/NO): YES